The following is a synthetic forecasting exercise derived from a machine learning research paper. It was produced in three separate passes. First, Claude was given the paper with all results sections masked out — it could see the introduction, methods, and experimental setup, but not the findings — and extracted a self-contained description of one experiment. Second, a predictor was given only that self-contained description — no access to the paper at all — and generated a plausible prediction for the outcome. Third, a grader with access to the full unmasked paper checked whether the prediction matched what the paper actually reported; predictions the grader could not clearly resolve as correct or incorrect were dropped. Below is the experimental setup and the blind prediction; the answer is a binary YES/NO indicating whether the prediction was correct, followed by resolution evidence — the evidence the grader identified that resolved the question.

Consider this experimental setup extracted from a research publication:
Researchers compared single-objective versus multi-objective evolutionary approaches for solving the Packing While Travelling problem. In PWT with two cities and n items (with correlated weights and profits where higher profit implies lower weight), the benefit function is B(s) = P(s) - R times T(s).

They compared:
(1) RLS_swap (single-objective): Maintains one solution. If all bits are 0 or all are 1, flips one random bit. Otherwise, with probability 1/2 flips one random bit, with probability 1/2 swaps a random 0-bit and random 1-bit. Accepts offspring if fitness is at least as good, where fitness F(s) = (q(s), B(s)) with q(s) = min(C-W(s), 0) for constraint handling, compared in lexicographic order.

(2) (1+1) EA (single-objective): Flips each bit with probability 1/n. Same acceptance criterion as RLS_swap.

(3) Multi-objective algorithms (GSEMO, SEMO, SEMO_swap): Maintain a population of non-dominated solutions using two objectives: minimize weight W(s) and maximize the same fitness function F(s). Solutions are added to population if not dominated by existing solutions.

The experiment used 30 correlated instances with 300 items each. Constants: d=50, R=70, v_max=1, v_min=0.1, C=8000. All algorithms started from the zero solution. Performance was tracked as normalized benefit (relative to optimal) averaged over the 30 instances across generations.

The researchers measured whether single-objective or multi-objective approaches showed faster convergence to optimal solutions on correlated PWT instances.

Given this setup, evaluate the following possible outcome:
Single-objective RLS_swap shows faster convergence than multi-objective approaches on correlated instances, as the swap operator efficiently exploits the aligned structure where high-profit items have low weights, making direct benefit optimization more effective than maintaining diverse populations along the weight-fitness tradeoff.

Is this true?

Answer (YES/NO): YES